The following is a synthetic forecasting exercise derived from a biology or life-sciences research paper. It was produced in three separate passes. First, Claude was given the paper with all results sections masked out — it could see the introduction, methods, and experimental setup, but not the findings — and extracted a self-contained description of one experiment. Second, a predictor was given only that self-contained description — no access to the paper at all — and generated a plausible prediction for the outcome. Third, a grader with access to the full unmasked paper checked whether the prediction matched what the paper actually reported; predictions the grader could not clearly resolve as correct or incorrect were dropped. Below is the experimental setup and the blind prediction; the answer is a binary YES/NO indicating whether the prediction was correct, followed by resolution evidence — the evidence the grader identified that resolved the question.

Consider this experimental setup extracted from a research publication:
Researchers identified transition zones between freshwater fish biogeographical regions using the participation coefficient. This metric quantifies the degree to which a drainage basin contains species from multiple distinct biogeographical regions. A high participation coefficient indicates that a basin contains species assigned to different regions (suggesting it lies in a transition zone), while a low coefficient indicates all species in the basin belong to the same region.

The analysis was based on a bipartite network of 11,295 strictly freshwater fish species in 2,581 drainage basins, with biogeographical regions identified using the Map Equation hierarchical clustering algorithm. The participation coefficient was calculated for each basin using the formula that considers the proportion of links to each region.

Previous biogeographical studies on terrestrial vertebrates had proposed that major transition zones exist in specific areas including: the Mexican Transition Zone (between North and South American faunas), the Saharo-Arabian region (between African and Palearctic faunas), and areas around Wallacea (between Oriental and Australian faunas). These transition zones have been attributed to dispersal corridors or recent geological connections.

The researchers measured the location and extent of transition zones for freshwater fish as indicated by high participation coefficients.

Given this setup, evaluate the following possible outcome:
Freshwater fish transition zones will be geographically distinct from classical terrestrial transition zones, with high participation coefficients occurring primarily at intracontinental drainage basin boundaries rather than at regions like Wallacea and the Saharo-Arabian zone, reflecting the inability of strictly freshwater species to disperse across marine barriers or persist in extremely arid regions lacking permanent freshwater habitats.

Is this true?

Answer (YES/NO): NO